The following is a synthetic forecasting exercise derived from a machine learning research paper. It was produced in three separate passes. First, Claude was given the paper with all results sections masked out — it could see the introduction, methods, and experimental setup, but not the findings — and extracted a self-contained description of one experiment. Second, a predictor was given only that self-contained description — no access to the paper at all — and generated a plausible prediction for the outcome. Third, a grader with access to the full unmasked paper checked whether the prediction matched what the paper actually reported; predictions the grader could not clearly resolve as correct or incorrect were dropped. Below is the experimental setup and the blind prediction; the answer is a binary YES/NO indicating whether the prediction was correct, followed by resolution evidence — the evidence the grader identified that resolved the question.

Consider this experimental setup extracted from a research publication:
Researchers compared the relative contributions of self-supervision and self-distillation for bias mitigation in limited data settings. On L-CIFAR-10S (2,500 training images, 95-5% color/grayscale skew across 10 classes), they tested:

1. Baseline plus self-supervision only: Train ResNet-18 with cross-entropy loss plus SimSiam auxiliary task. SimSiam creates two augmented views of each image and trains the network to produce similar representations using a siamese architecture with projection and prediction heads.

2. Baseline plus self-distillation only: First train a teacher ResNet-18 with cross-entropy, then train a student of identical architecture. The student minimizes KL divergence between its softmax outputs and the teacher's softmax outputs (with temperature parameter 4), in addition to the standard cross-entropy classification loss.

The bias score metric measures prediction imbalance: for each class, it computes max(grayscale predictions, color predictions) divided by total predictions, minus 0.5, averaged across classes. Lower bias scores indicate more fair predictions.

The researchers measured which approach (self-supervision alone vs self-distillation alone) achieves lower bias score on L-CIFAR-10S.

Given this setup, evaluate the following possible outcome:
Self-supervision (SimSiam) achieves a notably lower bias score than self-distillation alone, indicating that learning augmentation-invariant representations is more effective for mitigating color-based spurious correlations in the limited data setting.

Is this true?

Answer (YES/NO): YES